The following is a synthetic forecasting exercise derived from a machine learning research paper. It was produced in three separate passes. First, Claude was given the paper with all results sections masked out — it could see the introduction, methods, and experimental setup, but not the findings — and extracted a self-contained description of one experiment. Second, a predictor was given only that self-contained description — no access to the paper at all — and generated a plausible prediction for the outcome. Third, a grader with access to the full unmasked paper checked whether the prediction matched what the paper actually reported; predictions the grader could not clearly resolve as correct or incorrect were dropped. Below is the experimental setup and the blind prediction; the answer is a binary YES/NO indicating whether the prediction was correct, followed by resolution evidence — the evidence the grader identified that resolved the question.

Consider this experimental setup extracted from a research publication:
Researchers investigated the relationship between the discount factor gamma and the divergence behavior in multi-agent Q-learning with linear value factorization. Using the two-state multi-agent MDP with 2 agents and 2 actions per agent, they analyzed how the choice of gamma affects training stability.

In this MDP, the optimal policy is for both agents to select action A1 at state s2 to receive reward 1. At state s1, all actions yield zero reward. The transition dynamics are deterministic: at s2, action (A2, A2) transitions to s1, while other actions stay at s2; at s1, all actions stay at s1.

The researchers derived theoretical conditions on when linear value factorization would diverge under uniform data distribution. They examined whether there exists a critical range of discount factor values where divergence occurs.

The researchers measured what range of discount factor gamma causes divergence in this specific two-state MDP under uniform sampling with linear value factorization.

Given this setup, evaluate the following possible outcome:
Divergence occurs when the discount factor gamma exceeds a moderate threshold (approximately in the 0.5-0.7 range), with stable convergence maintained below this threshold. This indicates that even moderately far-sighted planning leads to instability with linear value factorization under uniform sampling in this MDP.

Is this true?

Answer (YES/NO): NO